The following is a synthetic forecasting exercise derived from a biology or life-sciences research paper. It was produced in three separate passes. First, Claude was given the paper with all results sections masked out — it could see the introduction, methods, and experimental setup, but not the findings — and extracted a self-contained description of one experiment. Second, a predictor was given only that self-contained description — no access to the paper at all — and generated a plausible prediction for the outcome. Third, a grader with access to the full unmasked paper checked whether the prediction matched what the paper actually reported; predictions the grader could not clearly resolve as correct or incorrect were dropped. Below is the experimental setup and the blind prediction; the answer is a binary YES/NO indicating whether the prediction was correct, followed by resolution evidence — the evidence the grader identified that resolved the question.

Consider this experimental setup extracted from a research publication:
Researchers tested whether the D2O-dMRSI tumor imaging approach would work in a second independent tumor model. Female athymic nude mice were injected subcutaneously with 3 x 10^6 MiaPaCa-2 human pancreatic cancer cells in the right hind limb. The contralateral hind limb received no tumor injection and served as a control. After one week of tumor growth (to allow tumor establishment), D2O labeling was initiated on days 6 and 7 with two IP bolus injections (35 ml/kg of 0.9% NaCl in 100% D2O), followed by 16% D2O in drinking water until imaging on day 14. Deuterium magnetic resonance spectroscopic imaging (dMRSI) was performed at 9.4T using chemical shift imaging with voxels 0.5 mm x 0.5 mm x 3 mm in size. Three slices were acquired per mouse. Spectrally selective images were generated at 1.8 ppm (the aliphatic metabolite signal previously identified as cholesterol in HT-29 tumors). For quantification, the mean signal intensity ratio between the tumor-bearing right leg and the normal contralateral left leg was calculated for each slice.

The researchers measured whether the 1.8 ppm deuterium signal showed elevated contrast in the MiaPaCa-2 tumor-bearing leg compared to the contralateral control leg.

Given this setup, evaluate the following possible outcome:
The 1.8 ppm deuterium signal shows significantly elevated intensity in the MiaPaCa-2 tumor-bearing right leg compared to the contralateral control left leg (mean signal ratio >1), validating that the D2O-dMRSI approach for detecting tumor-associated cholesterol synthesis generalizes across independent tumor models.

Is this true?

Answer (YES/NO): YES